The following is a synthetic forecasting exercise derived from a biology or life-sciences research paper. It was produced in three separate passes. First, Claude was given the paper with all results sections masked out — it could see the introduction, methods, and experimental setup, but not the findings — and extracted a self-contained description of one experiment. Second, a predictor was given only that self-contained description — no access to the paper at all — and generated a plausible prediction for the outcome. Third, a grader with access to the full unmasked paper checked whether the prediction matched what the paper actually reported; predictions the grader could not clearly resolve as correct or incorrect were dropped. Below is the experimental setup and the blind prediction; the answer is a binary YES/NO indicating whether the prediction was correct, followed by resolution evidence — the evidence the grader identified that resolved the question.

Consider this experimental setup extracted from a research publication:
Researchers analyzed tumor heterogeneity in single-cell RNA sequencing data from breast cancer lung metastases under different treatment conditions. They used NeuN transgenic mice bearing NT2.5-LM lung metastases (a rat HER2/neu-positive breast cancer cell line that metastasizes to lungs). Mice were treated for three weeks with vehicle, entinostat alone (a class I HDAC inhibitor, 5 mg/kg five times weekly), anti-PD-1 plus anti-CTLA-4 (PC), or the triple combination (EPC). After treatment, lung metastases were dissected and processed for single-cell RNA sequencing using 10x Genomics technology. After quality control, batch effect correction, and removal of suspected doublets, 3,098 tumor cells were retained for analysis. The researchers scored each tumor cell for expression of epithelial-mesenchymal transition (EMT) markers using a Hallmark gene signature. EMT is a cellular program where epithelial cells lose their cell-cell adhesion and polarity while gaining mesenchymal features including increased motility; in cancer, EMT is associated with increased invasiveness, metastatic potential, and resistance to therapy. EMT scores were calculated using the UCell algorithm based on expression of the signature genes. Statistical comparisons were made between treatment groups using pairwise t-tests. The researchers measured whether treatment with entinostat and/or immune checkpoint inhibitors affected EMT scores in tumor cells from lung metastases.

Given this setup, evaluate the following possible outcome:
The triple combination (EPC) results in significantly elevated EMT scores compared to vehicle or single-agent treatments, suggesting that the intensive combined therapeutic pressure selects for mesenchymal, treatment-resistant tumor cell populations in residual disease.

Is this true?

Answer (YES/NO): NO